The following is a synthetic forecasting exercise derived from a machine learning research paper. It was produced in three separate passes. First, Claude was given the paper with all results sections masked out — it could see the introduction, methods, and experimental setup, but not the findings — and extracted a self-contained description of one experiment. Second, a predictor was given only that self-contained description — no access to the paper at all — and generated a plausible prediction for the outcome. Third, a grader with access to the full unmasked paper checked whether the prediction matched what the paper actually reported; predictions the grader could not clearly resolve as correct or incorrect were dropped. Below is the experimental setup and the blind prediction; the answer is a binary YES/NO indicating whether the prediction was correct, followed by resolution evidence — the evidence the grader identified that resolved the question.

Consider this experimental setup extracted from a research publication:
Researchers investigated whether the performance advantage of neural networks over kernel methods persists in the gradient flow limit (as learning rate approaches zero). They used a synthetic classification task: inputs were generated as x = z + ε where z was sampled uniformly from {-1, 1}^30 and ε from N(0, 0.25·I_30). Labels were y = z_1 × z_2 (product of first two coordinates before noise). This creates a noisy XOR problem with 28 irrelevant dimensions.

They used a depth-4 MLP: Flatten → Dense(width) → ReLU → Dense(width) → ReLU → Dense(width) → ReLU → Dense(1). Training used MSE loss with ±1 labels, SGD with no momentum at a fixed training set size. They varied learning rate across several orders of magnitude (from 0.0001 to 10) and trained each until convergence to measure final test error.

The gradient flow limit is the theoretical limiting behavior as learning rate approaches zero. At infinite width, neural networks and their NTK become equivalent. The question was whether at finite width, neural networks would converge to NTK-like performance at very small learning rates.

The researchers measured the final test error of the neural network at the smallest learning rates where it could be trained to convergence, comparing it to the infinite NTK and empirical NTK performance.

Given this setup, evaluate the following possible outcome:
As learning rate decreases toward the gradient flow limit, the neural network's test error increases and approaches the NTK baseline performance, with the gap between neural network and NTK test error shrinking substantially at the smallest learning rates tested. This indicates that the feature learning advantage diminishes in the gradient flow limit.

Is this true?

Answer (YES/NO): NO